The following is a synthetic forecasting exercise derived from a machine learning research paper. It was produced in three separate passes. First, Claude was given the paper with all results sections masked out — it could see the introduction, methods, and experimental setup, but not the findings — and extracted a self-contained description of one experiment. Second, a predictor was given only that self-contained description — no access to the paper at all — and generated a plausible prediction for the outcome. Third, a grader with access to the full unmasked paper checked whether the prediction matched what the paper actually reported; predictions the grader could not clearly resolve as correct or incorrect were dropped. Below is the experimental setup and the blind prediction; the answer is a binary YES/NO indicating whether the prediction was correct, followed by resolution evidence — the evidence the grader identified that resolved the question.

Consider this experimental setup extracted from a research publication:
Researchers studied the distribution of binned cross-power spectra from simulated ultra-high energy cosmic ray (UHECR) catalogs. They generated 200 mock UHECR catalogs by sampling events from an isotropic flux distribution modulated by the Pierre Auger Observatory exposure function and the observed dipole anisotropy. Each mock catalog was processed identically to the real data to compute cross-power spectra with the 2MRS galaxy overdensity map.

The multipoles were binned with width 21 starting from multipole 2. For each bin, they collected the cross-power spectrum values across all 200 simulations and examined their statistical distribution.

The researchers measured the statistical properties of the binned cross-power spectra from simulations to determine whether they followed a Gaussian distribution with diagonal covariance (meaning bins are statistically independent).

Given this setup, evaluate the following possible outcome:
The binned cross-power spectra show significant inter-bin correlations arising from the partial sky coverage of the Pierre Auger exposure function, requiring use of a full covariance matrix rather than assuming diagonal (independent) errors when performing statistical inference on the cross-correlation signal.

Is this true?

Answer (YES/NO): NO